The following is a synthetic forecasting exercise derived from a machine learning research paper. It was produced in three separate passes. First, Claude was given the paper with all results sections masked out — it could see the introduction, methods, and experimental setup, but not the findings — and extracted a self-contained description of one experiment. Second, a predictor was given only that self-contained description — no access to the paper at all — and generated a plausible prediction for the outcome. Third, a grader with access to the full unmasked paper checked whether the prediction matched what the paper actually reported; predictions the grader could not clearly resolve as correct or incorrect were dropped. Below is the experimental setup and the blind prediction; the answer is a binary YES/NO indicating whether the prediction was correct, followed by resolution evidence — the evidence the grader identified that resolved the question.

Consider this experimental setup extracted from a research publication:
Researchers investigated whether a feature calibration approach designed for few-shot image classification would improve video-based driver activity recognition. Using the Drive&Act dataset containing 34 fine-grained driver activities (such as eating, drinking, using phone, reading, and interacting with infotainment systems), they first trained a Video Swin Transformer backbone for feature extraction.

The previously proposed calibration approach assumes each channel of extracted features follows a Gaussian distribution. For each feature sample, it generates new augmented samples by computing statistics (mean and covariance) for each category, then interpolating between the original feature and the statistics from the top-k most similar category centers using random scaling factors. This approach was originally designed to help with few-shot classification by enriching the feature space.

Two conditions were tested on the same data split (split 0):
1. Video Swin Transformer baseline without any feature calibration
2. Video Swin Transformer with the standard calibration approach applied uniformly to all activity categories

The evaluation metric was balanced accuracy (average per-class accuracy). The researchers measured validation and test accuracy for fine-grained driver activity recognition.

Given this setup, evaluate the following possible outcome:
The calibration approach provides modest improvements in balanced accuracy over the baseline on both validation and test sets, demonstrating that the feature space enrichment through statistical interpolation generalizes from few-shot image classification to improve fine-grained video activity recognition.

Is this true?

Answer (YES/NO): NO